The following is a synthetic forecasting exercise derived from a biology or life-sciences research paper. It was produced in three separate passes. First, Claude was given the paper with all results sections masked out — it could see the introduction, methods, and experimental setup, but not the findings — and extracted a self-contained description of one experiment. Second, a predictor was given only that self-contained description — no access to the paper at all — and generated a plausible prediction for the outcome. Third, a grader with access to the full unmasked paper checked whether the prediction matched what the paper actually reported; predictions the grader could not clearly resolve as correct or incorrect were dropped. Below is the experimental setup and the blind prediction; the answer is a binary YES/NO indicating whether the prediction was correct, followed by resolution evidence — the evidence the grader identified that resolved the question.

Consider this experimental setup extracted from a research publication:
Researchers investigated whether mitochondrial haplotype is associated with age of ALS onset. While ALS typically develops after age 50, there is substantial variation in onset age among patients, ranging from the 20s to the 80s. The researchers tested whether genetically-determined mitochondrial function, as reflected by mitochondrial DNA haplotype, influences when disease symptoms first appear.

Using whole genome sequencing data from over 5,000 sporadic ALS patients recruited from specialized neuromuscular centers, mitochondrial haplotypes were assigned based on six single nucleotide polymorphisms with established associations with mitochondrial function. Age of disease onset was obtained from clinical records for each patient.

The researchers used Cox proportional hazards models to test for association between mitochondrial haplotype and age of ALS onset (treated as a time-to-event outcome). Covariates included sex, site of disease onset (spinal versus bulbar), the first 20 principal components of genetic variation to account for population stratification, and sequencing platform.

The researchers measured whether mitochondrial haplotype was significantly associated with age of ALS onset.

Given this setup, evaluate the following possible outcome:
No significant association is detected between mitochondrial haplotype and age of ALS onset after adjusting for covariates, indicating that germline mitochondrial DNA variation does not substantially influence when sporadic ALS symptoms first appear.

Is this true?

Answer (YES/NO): YES